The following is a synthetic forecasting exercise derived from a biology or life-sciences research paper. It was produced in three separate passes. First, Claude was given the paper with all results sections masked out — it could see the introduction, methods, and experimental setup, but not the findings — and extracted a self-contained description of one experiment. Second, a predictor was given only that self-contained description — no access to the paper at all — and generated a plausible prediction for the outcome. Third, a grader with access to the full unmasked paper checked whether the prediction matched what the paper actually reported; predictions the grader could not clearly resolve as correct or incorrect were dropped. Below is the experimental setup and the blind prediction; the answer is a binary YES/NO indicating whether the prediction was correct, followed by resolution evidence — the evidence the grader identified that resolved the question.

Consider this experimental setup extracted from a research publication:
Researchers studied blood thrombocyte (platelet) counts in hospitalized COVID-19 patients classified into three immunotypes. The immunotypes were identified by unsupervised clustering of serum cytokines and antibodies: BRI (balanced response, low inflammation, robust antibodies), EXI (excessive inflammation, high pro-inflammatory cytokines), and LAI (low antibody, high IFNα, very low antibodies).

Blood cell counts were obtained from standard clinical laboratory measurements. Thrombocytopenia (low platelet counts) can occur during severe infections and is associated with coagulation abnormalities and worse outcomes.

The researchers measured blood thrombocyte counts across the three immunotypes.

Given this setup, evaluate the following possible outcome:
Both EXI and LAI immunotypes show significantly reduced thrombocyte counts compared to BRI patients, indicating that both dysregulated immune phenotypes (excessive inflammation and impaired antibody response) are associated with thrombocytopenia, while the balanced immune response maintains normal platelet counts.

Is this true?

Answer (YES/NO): NO